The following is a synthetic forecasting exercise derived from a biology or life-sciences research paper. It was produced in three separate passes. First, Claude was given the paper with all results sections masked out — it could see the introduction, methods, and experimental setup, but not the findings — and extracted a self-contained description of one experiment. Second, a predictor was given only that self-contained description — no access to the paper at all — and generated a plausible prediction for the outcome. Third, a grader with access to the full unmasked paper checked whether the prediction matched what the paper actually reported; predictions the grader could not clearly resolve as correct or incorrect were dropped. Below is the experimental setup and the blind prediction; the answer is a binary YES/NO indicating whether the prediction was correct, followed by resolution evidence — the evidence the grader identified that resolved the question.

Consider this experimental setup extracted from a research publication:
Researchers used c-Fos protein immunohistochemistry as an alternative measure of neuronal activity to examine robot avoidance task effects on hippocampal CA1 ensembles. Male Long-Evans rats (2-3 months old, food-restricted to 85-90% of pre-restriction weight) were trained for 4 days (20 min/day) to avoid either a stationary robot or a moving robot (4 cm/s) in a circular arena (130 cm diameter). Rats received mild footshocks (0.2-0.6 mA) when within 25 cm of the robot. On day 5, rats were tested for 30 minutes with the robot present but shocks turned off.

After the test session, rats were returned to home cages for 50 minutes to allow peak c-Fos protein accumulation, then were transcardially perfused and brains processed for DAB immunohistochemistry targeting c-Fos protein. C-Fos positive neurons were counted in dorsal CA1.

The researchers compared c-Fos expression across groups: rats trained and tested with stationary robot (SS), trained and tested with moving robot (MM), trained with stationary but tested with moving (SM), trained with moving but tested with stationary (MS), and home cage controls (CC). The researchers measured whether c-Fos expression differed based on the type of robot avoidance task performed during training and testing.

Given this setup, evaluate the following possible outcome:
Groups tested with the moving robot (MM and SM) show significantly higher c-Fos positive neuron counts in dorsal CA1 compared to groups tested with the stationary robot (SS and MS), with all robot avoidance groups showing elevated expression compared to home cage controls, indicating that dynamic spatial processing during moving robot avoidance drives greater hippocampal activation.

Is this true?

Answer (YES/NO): NO